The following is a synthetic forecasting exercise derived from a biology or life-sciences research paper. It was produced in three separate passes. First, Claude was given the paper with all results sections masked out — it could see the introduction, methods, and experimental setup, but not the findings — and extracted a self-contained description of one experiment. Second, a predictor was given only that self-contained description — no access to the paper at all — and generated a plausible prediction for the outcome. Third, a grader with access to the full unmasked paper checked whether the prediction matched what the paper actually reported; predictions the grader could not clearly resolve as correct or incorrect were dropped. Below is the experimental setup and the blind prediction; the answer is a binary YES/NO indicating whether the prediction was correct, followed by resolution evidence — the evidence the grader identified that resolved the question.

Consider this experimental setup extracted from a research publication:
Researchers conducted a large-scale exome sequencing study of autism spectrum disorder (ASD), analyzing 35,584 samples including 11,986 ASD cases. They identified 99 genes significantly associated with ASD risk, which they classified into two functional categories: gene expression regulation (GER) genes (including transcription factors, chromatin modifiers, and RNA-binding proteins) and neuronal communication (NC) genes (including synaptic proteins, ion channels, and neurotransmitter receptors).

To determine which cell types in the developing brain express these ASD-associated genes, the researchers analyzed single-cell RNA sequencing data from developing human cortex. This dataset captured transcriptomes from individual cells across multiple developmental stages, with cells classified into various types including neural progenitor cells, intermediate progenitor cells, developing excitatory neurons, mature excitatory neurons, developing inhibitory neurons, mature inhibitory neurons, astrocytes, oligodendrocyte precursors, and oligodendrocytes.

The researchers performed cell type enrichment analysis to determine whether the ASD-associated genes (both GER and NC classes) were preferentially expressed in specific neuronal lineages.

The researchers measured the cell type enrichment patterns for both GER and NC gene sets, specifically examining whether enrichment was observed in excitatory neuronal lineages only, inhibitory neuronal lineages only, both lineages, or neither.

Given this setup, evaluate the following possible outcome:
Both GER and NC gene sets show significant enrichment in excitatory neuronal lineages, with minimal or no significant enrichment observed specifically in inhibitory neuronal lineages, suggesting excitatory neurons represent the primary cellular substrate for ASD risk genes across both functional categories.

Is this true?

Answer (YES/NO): NO